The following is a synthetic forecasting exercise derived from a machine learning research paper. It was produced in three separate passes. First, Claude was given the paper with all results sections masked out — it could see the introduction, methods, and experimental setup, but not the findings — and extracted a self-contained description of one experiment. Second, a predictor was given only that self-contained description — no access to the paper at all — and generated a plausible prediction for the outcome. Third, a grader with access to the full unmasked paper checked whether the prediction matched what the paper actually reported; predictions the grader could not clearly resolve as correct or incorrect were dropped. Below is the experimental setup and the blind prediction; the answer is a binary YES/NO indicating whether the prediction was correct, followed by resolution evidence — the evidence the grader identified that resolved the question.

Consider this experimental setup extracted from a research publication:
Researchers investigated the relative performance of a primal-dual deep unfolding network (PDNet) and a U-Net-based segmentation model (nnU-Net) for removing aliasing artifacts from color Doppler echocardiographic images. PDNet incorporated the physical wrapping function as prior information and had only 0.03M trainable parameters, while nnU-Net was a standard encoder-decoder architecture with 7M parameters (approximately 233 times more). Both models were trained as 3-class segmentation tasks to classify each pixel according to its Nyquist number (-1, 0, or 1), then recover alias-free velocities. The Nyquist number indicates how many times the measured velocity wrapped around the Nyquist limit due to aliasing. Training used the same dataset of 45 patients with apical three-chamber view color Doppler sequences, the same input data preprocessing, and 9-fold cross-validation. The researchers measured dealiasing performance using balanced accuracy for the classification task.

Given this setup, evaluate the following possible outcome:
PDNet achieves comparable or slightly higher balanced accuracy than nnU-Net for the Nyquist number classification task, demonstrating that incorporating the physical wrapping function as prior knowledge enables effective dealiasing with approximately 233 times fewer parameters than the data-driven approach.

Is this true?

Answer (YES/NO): NO